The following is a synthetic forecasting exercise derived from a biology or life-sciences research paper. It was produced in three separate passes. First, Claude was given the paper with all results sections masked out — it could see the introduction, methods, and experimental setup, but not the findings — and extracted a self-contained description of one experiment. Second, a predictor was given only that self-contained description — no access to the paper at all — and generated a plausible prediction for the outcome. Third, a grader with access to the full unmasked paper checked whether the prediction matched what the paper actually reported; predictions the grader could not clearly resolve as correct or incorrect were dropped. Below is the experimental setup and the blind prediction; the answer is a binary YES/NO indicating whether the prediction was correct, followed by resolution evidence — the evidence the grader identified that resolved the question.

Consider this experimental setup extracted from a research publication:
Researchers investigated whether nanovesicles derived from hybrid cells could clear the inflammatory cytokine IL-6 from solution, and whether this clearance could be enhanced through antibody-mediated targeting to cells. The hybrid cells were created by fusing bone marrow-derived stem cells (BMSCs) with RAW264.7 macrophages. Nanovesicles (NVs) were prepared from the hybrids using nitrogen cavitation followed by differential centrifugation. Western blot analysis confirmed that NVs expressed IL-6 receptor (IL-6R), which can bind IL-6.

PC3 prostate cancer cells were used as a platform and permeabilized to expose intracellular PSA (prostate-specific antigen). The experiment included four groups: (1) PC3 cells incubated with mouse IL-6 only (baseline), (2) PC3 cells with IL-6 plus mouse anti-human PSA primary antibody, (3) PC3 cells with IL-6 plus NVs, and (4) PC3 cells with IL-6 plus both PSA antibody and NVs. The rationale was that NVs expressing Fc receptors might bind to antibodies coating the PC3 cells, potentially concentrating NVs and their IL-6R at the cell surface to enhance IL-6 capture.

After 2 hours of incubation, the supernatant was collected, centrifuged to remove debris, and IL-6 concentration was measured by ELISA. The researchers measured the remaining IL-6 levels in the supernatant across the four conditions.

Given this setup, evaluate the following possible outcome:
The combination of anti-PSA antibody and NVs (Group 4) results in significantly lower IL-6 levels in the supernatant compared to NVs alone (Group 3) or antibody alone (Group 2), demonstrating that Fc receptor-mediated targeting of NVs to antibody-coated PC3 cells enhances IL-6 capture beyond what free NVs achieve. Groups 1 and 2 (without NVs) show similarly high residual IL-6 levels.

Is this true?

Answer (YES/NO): YES